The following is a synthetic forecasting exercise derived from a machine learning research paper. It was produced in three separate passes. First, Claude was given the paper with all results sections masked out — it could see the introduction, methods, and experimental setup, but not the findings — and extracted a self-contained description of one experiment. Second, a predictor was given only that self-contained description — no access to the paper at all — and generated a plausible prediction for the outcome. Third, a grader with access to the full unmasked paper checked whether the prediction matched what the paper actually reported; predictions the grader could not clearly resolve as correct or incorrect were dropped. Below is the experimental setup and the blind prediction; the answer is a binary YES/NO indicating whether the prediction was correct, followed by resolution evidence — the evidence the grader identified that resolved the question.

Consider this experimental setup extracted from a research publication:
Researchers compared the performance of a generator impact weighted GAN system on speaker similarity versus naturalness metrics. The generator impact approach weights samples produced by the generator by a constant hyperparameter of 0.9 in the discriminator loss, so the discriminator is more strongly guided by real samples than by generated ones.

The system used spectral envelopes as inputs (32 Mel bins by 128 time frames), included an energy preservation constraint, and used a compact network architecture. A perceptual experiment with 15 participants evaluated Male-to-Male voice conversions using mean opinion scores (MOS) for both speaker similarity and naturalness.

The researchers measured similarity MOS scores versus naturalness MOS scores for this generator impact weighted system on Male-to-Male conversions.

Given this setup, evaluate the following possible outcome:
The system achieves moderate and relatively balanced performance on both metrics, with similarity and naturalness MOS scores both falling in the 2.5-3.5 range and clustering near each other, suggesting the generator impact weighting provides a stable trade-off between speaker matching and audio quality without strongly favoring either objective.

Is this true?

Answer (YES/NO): NO